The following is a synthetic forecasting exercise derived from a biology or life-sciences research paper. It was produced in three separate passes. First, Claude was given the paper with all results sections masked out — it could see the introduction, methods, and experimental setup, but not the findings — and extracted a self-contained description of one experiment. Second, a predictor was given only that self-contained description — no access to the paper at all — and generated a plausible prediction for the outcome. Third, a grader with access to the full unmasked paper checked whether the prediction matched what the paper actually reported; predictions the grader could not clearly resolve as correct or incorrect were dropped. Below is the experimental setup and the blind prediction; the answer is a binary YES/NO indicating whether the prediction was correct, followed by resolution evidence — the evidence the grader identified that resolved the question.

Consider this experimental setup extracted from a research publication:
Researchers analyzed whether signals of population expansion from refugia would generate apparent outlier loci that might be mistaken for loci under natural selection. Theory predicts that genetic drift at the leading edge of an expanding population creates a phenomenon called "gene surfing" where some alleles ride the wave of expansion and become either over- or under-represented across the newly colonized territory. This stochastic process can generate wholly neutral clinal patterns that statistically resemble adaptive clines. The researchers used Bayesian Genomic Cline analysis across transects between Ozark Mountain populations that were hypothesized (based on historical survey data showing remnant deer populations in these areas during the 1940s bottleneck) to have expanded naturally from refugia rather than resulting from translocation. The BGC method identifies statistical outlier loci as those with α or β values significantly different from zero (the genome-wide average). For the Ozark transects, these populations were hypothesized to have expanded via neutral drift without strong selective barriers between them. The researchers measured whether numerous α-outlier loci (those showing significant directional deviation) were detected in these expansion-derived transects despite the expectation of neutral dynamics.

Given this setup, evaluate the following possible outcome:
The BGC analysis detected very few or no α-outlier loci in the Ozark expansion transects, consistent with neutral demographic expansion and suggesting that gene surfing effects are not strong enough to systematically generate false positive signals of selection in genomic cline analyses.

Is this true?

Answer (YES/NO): NO